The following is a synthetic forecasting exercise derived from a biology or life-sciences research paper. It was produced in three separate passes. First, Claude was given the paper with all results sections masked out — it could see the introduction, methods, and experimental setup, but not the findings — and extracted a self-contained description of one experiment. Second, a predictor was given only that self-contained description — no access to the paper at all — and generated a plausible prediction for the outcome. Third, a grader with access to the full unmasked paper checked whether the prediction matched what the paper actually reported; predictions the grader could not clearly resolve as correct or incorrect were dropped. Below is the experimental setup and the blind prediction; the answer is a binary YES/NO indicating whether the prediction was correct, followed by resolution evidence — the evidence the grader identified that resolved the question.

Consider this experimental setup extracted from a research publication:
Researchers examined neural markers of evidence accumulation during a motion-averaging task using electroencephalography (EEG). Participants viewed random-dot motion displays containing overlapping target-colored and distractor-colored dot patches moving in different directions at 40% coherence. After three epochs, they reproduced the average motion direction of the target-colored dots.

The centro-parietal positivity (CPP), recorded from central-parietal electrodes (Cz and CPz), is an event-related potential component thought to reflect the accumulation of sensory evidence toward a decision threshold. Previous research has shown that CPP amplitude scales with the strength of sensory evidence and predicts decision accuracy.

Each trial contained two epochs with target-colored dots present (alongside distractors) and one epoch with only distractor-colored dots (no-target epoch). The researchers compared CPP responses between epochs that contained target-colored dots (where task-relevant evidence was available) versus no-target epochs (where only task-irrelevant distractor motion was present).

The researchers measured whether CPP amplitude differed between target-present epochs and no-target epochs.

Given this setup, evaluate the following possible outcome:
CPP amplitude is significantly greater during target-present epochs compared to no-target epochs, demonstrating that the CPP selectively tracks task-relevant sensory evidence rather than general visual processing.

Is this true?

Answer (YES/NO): YES